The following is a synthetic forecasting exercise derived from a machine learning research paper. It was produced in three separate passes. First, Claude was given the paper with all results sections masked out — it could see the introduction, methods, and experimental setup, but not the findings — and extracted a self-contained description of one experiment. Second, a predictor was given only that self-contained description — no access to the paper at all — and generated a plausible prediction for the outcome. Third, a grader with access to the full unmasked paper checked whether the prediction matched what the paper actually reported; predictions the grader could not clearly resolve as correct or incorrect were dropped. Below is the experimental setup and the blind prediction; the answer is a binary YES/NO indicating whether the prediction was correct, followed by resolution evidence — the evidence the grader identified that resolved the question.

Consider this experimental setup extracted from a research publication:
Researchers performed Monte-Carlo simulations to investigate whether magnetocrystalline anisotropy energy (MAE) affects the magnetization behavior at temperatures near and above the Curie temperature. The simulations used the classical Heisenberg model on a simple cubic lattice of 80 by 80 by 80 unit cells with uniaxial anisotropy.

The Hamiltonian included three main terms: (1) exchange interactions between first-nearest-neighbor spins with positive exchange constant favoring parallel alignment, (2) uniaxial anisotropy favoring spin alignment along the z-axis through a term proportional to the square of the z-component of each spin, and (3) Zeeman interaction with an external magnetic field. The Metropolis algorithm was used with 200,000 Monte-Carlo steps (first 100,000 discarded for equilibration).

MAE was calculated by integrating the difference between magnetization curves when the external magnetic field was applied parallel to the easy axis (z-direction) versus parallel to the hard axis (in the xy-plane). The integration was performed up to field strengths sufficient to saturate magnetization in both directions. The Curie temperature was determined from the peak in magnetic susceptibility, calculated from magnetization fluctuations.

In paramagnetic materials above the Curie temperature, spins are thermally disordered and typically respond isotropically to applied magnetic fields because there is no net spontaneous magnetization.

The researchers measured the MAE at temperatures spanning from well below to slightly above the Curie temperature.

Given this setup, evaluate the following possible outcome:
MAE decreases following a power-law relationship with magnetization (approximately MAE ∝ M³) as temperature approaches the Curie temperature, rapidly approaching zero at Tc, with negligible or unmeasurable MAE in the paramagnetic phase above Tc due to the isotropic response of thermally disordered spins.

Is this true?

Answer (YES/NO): NO